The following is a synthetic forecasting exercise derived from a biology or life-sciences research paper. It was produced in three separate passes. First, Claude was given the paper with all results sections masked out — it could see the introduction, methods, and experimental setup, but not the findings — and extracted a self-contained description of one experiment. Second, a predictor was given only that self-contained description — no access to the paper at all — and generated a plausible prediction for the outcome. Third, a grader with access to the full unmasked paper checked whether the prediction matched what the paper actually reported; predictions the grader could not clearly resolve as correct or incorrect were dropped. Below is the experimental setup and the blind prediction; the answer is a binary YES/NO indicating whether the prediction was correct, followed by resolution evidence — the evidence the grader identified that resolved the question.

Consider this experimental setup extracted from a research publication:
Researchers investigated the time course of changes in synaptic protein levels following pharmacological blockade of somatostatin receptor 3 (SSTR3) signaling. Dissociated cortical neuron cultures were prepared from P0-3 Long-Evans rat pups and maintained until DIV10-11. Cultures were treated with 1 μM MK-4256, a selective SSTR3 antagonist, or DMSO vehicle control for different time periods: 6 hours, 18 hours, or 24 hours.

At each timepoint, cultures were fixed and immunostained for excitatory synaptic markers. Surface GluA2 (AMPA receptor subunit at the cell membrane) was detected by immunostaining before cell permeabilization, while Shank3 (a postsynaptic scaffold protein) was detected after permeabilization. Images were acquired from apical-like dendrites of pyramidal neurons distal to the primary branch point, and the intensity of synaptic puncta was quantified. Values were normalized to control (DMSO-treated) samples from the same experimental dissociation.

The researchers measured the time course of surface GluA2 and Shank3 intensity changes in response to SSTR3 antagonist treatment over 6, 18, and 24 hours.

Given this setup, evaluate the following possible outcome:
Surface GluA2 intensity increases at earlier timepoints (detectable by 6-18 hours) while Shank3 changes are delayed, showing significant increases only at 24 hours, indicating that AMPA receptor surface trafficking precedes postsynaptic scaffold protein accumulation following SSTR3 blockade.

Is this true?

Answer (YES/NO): NO